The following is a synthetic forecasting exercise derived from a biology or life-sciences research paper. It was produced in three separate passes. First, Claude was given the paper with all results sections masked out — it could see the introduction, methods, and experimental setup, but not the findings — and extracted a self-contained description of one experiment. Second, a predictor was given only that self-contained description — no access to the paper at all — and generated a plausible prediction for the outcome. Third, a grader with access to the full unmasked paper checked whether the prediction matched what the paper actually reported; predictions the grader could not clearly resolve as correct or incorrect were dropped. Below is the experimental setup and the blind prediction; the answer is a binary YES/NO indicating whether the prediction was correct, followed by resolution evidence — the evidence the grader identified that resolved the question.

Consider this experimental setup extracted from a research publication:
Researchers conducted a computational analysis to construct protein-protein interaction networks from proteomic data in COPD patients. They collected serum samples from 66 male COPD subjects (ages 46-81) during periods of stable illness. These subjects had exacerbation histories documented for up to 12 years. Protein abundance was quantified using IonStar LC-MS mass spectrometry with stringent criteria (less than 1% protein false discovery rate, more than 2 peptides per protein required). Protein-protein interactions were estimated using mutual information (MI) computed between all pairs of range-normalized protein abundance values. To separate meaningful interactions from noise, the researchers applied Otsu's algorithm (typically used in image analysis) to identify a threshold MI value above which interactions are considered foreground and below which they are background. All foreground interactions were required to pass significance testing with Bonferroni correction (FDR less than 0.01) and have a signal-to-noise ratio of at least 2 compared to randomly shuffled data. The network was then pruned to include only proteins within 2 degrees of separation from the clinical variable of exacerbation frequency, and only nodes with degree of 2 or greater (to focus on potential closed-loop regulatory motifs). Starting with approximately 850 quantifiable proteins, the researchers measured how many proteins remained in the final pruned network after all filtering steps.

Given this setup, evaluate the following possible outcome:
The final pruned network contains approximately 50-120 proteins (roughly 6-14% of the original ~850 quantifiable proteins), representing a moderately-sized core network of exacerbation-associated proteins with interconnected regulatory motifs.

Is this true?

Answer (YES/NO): NO